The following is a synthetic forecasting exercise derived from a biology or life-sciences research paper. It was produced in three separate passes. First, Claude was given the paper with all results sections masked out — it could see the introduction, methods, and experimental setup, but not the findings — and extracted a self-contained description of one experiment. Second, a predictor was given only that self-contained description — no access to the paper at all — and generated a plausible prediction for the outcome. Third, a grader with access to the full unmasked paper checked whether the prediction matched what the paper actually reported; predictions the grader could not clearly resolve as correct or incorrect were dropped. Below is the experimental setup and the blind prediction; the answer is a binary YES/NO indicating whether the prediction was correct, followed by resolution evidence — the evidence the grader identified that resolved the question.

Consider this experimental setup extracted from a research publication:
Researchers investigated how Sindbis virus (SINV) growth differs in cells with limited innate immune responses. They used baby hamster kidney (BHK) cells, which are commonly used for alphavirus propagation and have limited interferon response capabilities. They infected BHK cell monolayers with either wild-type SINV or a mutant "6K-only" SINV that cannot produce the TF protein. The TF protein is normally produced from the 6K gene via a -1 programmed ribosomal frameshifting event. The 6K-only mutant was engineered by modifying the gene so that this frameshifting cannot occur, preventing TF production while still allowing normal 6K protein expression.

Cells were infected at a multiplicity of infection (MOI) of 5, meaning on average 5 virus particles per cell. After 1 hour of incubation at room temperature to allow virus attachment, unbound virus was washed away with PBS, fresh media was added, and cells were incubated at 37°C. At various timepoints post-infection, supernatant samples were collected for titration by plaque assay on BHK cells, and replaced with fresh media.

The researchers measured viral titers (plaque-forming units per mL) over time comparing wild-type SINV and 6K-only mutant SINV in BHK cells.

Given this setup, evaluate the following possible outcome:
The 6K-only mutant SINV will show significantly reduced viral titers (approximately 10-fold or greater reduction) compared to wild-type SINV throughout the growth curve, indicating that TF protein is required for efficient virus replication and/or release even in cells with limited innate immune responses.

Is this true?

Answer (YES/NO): NO